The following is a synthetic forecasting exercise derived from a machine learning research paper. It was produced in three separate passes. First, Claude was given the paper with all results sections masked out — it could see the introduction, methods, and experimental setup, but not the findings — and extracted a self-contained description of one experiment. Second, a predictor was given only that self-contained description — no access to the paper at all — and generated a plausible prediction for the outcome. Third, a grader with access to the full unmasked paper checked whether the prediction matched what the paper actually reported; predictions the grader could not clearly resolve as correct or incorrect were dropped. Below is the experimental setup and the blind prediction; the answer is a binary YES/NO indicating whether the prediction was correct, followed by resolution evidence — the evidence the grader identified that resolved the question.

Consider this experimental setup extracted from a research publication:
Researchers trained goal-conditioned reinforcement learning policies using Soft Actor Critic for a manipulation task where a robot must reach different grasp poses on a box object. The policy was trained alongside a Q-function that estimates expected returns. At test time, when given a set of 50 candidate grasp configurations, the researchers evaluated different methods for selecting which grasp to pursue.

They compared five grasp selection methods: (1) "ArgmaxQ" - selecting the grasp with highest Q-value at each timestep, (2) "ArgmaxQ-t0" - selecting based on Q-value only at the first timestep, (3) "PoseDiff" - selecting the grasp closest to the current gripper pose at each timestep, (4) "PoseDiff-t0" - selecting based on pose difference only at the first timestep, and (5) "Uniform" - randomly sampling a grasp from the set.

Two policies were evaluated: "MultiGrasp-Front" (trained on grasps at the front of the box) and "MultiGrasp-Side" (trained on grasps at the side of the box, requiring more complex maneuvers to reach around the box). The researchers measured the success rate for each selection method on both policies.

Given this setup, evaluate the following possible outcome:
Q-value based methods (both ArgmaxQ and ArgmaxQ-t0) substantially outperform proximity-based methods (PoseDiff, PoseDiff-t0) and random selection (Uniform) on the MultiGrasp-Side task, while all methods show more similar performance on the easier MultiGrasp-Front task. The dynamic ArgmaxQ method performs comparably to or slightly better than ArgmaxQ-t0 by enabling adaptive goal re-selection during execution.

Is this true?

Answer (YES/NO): NO